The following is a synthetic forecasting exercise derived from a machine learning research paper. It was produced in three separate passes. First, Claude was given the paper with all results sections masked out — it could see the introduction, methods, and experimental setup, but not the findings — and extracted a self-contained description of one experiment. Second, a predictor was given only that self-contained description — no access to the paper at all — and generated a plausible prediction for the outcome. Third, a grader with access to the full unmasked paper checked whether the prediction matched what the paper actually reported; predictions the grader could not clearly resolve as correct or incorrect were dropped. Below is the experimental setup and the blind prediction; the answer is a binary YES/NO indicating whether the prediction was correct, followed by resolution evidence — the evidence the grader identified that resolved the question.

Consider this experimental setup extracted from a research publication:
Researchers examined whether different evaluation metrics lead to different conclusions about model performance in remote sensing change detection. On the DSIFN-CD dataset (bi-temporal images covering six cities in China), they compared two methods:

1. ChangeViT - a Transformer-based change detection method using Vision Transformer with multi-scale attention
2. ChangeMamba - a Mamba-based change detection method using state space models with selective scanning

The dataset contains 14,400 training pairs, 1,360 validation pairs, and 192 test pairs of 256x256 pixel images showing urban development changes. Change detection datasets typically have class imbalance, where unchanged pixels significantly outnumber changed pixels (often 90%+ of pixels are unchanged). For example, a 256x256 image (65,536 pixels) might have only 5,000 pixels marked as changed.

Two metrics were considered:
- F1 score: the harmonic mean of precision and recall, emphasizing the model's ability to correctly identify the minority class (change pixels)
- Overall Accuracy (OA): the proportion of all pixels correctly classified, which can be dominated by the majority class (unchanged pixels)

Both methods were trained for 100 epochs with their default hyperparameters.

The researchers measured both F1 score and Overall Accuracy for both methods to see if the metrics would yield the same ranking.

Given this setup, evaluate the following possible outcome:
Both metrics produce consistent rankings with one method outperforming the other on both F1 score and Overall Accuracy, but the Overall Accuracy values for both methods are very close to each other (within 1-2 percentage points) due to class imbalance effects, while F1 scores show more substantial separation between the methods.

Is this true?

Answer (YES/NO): NO